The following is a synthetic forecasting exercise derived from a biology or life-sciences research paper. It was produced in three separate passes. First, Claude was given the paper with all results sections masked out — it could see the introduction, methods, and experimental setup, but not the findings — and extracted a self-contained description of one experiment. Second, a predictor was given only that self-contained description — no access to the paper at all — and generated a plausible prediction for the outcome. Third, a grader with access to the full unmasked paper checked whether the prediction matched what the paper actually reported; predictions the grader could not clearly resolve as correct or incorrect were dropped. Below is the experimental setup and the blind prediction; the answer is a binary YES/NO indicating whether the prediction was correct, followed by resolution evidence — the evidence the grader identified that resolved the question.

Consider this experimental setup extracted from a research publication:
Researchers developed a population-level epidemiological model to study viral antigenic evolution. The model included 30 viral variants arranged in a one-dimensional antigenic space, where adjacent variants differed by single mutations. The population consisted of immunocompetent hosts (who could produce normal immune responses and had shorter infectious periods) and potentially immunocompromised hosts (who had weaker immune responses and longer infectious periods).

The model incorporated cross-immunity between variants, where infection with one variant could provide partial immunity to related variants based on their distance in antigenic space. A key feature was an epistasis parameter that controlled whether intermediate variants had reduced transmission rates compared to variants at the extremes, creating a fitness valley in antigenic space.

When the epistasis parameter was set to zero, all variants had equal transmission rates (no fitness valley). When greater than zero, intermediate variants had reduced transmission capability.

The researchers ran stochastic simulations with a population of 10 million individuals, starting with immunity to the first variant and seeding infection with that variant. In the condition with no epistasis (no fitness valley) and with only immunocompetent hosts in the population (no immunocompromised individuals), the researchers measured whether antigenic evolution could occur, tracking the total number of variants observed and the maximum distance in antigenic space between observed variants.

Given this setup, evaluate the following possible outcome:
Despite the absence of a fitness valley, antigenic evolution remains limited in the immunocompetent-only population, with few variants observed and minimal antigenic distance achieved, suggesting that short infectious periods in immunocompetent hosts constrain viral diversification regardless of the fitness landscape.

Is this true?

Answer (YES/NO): NO